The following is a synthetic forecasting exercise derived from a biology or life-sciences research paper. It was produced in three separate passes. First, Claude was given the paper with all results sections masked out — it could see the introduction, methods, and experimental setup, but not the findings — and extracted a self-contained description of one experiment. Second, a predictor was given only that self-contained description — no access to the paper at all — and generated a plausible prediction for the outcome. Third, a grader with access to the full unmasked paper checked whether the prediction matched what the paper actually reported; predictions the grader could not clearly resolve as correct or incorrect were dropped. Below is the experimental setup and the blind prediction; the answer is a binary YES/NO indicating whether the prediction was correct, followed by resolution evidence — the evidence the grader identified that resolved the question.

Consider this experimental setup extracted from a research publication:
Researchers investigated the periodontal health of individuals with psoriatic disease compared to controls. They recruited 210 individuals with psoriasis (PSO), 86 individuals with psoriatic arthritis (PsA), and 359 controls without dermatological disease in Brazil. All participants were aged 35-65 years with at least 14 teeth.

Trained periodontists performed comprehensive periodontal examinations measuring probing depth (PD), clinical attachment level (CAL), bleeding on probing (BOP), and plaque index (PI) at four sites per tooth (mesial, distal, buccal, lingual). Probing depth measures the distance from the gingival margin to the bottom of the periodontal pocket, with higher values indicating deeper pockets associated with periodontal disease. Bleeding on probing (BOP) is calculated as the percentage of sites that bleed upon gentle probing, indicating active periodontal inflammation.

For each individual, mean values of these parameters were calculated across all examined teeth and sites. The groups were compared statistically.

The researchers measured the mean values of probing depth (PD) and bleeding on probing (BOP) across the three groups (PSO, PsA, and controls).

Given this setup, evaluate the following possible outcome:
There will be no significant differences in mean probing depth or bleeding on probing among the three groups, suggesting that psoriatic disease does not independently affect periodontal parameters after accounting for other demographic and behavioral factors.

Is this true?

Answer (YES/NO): NO